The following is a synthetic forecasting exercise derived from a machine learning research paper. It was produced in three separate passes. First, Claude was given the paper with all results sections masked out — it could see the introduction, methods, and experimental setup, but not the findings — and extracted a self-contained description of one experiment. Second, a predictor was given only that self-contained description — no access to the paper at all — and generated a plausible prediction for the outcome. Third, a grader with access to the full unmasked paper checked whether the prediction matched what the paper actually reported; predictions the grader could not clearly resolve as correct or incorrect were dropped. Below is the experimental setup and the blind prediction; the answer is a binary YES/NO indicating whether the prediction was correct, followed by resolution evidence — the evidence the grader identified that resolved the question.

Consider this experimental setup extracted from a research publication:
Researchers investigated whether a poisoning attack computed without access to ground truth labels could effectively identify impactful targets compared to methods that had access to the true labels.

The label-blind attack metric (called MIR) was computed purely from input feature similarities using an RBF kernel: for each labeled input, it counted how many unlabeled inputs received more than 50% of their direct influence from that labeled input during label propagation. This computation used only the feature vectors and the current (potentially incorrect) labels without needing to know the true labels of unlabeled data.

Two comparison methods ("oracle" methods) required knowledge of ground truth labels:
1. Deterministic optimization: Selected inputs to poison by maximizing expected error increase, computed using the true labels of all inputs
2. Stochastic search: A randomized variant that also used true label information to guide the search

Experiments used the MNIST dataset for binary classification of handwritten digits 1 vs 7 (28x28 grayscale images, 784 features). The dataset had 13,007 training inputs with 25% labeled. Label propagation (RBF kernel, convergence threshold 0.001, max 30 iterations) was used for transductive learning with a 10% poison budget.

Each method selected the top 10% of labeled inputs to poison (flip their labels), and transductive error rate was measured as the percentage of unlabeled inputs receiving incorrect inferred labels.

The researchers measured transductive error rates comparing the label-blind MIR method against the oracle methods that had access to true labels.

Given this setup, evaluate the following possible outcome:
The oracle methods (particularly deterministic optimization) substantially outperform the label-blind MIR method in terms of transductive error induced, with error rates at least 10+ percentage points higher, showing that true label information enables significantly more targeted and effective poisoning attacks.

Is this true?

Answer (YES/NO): NO